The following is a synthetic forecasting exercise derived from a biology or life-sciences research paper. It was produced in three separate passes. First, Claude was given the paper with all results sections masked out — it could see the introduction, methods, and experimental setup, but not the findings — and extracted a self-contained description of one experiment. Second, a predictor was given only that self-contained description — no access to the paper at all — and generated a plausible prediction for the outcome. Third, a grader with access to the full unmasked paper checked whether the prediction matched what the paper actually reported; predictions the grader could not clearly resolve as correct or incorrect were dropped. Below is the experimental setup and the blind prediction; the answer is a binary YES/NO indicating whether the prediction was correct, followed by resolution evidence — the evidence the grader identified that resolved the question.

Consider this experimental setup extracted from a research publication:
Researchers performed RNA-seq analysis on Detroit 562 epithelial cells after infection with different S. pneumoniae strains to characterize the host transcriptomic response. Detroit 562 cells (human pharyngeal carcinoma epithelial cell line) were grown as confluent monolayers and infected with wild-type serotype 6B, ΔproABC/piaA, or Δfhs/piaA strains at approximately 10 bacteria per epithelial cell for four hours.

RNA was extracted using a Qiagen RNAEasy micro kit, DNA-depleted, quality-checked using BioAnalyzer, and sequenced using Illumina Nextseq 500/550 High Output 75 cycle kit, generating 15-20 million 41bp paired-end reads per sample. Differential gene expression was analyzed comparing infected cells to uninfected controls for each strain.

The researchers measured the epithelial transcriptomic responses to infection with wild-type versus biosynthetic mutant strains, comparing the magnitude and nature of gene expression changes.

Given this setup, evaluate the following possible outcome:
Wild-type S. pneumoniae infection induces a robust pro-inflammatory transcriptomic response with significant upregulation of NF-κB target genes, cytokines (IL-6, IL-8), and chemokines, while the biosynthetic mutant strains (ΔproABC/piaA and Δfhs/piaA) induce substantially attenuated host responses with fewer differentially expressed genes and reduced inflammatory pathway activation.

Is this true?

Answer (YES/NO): NO